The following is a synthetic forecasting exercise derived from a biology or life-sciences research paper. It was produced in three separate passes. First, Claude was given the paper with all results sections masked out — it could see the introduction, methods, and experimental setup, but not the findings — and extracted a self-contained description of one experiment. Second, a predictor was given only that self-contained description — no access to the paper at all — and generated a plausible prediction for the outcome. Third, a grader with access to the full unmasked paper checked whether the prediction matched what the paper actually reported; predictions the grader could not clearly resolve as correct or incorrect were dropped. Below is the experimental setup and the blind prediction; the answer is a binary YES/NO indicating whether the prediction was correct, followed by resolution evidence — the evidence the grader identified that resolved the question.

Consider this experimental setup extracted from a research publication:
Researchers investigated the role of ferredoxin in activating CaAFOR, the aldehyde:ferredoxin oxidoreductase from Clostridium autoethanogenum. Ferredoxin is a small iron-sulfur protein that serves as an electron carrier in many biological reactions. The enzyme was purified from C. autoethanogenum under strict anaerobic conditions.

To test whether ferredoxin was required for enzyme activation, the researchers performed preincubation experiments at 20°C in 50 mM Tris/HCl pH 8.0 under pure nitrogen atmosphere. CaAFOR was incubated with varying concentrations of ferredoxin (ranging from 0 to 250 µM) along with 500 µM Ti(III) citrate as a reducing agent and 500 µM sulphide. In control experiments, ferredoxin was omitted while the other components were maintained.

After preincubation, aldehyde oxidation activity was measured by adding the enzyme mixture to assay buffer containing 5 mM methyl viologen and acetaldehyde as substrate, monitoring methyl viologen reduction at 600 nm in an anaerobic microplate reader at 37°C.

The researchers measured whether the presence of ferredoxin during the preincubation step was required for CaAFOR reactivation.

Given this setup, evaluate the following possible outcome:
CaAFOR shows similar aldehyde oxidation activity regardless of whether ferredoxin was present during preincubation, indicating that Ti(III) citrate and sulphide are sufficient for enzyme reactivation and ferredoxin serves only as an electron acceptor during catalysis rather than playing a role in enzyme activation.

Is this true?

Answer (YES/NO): NO